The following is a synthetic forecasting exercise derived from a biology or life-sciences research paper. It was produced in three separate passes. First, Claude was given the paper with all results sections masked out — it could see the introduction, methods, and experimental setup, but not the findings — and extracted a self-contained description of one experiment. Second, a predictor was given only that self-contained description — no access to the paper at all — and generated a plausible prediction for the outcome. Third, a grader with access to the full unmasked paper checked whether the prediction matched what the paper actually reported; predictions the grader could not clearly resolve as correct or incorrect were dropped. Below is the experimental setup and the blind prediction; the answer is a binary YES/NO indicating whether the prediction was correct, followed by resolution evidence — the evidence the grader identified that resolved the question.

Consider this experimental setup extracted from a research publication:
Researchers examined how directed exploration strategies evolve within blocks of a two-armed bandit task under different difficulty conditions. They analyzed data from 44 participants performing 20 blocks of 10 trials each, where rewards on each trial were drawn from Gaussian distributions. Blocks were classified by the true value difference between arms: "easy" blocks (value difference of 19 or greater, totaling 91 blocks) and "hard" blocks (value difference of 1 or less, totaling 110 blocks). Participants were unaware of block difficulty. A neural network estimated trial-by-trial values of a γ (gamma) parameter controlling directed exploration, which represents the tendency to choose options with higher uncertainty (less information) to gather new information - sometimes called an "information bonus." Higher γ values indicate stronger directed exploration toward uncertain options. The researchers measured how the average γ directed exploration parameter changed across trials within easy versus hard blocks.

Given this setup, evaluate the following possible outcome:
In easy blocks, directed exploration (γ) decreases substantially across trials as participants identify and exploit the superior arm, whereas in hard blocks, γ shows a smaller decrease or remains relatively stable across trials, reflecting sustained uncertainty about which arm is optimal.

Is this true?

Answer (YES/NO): YES